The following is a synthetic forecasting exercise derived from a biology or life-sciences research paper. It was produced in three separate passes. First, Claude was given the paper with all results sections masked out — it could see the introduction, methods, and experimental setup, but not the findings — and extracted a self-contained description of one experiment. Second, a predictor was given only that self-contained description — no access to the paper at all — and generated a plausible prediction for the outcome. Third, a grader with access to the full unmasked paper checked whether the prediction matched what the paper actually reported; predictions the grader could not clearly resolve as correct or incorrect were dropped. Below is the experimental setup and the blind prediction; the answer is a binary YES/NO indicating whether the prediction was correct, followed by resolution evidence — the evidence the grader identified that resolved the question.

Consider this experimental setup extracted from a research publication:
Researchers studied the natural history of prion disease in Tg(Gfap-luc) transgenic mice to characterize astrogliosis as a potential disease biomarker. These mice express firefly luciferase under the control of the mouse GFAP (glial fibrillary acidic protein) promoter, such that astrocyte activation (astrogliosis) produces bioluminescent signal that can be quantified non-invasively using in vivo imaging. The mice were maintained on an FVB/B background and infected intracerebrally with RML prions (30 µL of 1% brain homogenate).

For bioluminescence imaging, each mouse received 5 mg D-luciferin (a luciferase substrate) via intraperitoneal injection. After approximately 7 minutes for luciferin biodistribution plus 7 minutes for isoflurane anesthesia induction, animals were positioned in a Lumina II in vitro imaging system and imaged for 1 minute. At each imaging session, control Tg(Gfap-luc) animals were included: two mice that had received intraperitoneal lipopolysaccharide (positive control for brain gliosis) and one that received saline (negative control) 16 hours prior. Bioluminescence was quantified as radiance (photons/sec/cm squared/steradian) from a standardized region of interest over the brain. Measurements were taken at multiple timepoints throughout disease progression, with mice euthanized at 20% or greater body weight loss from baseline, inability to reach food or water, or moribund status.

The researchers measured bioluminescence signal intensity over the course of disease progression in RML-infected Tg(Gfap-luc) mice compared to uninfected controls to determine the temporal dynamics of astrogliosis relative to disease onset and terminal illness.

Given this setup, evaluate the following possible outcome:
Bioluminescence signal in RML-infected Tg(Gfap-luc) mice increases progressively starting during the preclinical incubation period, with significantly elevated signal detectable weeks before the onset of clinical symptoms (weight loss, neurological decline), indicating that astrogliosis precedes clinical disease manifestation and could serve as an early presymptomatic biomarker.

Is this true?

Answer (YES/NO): YES